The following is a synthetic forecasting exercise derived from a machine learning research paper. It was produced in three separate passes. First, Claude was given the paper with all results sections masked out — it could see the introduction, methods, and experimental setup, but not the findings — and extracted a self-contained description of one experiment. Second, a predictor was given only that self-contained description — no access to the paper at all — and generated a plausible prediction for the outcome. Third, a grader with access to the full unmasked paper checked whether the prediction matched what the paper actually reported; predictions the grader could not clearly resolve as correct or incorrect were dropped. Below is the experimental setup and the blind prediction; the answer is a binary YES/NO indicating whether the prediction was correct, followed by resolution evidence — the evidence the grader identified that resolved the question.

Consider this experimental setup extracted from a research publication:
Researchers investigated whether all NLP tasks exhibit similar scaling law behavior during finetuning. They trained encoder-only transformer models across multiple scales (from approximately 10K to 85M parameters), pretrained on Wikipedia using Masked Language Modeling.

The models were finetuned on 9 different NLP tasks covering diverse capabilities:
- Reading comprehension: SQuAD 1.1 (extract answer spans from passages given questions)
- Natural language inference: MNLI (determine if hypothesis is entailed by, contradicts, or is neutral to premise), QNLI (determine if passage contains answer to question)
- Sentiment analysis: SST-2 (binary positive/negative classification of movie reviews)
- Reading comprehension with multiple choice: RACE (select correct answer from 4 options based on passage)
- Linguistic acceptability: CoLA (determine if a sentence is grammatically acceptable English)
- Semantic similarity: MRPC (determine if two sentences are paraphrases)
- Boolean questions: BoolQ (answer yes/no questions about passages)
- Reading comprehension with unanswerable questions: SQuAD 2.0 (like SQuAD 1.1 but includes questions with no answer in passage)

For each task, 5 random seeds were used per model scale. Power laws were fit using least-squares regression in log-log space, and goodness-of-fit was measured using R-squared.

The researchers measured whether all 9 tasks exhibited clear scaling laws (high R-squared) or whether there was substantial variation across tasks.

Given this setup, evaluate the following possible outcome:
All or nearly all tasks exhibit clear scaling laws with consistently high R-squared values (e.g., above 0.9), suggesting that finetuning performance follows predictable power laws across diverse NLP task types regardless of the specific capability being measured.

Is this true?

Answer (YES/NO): NO